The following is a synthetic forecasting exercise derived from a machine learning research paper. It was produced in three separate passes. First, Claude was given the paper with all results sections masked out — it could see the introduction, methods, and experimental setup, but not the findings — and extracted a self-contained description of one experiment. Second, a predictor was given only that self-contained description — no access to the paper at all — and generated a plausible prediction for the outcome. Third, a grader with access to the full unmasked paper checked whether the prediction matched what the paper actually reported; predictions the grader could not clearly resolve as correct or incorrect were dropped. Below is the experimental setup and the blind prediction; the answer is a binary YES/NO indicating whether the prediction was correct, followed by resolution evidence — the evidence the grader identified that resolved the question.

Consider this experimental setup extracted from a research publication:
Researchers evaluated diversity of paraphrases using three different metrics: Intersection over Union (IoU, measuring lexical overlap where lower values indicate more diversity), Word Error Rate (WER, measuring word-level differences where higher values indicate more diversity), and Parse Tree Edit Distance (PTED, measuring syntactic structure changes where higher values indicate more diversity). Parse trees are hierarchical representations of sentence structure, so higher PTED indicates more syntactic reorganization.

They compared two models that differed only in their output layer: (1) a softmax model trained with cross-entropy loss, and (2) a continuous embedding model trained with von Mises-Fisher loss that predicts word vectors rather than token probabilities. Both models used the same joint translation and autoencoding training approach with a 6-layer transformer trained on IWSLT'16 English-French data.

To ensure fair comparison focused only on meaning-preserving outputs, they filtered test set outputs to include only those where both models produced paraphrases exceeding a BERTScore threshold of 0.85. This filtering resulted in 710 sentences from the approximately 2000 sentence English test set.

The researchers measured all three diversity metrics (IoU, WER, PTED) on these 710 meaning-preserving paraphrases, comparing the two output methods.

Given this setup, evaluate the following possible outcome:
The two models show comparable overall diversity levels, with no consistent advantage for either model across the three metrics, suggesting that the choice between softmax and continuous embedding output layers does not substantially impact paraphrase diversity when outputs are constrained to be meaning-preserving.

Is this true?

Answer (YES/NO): NO